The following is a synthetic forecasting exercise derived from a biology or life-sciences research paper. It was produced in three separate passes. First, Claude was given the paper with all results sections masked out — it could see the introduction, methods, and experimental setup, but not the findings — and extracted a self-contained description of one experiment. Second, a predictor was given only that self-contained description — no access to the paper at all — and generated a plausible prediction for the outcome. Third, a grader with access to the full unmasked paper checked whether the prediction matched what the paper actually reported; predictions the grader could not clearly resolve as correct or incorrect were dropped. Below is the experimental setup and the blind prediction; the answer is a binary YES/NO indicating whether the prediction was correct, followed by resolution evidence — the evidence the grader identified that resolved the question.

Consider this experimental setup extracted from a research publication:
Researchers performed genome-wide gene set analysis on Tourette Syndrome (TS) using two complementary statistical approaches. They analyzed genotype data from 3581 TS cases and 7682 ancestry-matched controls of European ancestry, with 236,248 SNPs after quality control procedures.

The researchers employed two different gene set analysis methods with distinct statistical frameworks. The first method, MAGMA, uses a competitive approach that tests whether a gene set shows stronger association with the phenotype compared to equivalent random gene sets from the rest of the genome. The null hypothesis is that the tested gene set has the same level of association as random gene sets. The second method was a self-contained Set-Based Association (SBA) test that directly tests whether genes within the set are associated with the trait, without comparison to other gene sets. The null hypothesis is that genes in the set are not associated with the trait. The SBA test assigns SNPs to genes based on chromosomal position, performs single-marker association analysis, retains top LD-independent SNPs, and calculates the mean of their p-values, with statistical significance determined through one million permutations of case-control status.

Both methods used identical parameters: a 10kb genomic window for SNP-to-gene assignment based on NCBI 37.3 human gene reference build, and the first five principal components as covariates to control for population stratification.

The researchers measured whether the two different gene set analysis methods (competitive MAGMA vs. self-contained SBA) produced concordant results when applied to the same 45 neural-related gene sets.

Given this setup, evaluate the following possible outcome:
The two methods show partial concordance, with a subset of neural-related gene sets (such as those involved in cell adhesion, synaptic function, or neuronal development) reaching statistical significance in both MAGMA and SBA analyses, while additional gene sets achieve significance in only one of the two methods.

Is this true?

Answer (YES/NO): YES